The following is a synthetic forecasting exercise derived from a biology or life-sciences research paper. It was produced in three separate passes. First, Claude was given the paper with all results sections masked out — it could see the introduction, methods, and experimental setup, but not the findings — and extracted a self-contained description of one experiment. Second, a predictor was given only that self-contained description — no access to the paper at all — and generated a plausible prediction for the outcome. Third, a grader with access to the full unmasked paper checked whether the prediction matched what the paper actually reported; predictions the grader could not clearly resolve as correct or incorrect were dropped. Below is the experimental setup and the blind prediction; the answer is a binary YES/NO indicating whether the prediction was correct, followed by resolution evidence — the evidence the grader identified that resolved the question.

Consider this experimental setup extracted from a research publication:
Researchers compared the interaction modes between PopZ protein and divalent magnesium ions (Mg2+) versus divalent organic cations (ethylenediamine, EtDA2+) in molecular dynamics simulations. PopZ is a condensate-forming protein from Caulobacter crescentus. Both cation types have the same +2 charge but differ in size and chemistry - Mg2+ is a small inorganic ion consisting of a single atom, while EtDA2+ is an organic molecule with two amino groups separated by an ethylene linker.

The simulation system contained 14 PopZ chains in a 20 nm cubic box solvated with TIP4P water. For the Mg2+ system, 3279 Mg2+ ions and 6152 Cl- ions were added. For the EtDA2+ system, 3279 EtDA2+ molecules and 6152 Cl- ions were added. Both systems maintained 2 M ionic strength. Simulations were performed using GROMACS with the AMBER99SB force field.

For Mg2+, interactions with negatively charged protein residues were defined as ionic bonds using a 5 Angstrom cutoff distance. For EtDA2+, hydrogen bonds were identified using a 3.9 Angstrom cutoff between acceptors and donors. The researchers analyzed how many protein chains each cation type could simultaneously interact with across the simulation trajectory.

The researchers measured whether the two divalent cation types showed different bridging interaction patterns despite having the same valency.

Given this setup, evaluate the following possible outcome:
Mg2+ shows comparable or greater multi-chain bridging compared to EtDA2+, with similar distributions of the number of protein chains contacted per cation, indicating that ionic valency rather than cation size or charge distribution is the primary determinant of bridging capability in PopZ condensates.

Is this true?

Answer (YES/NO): NO